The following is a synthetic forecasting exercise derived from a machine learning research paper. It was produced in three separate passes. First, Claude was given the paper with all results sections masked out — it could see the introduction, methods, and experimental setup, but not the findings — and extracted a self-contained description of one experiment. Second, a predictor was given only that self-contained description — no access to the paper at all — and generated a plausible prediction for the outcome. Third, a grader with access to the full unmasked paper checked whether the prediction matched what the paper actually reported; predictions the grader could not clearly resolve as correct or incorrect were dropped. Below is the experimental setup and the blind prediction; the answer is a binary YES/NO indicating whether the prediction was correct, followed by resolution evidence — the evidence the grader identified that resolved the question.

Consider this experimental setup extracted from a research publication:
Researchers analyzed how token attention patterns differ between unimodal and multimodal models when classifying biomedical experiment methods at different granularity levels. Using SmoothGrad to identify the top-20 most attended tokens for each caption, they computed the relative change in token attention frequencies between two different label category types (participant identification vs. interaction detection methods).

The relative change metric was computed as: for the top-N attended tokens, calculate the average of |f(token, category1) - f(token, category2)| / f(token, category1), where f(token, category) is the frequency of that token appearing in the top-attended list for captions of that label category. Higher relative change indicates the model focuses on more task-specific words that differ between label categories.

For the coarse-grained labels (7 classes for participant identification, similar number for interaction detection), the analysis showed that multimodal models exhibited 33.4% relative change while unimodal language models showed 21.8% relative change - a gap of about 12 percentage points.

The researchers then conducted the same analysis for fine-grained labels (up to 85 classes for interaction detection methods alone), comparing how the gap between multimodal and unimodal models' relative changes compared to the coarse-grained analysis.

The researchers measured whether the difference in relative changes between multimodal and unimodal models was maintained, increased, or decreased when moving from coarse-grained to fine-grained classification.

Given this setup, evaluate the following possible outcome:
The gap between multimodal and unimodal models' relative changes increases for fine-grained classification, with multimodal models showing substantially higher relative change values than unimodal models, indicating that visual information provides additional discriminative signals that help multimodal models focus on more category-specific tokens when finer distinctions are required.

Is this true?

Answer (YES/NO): NO